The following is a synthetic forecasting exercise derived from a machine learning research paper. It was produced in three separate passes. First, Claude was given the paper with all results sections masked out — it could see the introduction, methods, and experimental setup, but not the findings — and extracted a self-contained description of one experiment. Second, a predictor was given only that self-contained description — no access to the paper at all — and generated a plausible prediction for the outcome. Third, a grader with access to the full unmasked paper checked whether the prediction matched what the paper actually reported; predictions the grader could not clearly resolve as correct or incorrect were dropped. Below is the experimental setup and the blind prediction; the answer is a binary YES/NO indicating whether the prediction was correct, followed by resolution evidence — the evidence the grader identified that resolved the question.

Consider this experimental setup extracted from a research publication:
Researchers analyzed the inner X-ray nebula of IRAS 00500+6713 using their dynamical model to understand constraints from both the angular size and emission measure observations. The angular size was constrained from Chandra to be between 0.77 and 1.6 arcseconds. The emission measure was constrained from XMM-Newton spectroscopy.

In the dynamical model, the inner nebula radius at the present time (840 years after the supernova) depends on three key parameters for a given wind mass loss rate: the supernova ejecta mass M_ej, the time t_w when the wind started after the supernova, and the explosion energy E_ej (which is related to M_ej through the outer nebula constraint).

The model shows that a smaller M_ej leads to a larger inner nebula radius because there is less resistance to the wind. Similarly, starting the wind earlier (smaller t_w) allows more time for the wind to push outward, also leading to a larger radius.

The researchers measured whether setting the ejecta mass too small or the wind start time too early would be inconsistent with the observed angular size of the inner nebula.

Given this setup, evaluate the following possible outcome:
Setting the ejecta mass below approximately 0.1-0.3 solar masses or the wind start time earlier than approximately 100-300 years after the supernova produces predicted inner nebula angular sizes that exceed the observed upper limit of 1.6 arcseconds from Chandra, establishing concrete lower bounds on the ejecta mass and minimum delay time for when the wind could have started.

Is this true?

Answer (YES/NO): NO